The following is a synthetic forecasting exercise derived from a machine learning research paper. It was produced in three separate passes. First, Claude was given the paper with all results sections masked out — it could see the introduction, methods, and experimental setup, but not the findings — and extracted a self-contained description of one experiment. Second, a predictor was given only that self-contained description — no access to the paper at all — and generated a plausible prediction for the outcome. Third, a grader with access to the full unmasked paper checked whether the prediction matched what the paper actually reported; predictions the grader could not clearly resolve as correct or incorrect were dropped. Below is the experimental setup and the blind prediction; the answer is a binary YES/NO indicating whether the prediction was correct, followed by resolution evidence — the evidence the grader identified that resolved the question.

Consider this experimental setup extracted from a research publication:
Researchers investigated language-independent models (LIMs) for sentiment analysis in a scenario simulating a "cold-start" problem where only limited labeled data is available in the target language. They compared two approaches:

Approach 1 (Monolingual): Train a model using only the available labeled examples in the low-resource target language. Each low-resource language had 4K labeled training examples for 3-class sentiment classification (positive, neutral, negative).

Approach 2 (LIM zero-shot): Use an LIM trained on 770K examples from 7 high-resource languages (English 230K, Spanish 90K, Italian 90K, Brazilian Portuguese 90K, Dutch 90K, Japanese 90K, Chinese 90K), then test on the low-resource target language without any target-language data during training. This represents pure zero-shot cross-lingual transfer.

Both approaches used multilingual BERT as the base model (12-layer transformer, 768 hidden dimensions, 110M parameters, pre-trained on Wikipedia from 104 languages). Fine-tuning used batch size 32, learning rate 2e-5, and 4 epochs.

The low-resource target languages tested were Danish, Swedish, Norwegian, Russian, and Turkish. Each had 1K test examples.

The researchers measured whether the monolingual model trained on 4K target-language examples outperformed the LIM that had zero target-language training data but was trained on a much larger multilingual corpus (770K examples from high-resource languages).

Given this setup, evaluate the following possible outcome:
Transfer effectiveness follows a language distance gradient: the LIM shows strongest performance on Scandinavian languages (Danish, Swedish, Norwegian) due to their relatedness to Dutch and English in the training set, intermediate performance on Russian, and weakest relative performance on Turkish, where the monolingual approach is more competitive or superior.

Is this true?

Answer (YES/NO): NO